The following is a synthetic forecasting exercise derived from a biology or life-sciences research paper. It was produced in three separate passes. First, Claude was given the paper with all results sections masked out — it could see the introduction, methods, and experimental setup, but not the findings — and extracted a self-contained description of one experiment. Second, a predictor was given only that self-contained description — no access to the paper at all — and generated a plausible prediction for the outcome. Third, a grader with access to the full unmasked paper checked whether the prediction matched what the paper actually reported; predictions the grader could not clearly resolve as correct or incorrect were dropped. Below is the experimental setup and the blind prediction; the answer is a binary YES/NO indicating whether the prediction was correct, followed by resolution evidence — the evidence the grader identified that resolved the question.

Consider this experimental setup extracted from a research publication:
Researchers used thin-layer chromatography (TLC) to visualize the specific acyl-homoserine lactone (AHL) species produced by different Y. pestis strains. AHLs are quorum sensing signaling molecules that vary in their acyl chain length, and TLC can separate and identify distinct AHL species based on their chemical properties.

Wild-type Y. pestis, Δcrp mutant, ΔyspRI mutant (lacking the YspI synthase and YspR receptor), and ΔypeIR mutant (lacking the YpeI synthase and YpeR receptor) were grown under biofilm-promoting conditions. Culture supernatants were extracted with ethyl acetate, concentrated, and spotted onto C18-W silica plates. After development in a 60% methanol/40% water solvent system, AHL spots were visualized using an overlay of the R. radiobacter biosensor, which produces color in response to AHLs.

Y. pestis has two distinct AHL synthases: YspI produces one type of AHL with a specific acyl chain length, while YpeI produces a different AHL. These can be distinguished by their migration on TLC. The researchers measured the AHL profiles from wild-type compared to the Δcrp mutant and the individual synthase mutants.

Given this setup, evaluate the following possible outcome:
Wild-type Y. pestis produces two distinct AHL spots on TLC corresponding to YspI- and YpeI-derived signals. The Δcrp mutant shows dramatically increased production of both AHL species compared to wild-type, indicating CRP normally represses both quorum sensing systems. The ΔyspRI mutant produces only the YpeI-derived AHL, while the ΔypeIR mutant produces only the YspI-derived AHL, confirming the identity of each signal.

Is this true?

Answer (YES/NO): NO